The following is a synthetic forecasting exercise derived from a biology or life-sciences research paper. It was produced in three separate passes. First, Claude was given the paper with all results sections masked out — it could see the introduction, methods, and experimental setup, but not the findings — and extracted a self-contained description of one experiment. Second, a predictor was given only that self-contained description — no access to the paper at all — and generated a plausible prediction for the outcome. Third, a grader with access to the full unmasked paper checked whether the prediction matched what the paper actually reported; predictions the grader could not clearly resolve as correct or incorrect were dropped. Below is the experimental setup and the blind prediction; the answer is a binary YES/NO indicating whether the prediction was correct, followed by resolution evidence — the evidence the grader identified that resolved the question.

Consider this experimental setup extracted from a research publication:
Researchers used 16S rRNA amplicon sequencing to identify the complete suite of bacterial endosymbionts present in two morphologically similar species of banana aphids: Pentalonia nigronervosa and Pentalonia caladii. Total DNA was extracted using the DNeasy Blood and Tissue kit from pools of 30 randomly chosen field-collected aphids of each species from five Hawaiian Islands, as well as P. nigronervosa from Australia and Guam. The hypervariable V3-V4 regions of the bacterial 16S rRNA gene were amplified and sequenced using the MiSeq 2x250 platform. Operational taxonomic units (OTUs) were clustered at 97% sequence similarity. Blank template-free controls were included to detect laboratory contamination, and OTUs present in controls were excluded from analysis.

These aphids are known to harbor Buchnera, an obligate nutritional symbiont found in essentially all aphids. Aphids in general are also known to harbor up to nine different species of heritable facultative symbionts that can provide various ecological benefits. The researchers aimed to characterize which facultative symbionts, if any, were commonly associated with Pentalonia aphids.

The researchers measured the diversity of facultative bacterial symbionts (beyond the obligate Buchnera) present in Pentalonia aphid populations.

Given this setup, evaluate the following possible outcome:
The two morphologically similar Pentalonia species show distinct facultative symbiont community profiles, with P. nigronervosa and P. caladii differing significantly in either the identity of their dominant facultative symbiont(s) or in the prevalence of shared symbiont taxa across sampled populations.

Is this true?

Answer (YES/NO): NO